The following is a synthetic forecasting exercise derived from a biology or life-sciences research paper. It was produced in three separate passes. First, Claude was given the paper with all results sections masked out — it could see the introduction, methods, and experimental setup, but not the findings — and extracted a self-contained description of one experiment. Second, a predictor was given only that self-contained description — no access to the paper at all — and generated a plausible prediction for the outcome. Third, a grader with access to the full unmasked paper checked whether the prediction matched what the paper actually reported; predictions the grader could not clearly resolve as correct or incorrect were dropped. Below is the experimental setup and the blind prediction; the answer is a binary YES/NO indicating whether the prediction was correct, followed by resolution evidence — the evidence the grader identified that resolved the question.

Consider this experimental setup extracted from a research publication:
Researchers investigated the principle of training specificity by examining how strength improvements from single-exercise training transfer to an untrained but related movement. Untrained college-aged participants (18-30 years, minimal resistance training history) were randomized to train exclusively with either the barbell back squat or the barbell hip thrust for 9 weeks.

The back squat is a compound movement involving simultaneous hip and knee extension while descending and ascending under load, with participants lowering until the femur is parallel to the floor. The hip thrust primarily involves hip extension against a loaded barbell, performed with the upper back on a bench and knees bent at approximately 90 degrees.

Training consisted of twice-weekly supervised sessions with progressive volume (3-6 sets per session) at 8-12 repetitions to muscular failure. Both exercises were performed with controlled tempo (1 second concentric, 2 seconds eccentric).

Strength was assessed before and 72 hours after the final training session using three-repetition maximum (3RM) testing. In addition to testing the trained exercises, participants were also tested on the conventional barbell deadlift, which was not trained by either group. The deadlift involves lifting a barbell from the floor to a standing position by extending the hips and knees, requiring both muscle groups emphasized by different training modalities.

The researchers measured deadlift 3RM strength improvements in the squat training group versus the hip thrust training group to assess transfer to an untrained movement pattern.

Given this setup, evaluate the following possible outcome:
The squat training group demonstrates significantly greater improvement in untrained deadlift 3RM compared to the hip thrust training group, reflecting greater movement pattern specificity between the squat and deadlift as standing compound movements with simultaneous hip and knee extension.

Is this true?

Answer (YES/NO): NO